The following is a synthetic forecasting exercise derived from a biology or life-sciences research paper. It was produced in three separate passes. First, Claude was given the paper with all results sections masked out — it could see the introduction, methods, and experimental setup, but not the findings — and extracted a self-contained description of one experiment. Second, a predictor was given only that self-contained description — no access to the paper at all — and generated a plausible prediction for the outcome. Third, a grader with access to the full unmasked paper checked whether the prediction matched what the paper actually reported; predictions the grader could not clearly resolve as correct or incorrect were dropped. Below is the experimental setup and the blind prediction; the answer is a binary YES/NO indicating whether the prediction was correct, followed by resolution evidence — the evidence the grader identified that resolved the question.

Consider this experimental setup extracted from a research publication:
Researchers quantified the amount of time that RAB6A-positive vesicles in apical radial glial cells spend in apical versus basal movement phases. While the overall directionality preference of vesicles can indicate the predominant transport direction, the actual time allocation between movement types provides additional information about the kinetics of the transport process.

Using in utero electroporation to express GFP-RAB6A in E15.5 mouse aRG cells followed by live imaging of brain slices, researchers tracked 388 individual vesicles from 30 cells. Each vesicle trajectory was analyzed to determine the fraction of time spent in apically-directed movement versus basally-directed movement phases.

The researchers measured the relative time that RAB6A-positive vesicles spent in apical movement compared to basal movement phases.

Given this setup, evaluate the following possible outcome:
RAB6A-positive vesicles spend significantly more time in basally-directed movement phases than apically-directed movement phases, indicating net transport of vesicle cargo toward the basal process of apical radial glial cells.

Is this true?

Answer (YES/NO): NO